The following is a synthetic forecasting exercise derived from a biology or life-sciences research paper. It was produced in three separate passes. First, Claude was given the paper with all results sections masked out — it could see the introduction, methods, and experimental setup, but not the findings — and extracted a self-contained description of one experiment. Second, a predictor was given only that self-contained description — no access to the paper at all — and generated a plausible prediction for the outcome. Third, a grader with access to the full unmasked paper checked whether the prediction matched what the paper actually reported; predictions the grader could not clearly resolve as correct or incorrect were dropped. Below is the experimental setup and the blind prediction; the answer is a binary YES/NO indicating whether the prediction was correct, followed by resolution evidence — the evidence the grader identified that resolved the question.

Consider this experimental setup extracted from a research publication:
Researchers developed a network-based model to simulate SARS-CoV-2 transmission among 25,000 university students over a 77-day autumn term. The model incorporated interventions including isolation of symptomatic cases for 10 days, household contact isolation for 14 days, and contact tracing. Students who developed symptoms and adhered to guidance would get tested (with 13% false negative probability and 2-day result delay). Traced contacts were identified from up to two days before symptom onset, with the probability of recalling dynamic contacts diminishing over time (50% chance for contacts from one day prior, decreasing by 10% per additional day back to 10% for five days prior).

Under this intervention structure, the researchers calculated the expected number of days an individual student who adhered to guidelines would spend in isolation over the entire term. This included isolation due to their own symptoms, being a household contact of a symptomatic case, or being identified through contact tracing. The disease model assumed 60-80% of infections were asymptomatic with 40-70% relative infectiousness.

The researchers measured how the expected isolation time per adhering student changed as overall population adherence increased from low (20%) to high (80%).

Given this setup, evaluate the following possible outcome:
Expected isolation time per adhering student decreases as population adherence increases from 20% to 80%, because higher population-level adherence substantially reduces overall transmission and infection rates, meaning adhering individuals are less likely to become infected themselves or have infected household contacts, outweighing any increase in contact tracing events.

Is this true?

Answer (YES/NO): YES